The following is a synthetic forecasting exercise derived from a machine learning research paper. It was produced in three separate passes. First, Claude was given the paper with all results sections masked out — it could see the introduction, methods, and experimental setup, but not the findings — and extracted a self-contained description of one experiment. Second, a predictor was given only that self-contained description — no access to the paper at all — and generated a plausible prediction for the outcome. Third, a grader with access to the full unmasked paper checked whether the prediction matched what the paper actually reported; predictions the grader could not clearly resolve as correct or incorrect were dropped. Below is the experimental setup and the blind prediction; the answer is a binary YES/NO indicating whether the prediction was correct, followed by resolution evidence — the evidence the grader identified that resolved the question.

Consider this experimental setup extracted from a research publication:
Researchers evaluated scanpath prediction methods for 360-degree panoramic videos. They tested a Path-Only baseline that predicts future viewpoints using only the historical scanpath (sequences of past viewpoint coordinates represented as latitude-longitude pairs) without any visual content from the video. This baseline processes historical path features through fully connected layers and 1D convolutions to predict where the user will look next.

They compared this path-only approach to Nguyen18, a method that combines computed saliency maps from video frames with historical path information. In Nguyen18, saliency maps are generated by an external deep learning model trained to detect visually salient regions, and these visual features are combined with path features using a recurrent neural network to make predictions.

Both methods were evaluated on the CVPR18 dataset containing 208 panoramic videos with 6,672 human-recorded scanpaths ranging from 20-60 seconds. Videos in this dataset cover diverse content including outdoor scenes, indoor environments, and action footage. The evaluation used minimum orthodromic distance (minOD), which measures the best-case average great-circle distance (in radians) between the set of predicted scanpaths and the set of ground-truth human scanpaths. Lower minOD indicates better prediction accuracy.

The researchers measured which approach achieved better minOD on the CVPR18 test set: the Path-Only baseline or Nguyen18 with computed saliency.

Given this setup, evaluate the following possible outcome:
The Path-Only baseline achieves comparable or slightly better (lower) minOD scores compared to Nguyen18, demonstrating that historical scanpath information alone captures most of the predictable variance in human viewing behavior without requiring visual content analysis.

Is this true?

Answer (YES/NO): YES